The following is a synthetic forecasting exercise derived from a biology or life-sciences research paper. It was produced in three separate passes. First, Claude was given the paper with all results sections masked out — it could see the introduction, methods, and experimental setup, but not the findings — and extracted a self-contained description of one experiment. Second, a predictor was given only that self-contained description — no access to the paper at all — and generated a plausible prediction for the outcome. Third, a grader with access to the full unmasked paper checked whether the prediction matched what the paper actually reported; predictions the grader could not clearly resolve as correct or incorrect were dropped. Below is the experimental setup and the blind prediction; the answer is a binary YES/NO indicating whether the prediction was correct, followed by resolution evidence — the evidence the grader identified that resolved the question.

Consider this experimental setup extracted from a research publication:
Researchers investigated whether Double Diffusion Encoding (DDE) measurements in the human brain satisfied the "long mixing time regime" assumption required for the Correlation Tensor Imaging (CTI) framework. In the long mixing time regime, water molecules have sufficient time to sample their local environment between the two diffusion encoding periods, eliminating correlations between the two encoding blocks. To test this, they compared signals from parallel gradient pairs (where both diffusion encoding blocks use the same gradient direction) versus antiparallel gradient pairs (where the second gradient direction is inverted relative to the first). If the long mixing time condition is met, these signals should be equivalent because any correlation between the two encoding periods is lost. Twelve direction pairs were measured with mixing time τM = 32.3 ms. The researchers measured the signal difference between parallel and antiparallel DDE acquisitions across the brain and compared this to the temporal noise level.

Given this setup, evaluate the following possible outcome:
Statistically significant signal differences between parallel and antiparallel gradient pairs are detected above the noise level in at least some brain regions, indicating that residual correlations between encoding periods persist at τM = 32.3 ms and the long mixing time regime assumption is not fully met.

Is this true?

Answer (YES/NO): NO